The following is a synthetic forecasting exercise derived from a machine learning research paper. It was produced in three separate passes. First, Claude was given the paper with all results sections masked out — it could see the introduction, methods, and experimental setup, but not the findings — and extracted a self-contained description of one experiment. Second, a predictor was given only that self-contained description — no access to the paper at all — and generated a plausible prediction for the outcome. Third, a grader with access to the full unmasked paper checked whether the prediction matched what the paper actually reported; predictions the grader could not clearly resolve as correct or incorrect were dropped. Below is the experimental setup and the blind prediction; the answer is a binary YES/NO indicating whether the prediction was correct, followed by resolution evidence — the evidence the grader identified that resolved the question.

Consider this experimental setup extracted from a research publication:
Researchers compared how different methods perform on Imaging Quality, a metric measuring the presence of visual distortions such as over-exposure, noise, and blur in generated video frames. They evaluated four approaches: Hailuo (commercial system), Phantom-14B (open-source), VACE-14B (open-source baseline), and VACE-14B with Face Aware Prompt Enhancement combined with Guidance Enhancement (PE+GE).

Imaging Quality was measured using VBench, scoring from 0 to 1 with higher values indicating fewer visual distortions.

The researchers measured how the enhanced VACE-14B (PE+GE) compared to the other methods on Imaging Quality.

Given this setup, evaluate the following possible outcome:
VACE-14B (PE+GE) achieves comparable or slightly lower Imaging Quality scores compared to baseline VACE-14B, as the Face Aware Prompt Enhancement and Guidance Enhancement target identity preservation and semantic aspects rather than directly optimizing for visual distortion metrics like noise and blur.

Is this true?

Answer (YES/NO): NO